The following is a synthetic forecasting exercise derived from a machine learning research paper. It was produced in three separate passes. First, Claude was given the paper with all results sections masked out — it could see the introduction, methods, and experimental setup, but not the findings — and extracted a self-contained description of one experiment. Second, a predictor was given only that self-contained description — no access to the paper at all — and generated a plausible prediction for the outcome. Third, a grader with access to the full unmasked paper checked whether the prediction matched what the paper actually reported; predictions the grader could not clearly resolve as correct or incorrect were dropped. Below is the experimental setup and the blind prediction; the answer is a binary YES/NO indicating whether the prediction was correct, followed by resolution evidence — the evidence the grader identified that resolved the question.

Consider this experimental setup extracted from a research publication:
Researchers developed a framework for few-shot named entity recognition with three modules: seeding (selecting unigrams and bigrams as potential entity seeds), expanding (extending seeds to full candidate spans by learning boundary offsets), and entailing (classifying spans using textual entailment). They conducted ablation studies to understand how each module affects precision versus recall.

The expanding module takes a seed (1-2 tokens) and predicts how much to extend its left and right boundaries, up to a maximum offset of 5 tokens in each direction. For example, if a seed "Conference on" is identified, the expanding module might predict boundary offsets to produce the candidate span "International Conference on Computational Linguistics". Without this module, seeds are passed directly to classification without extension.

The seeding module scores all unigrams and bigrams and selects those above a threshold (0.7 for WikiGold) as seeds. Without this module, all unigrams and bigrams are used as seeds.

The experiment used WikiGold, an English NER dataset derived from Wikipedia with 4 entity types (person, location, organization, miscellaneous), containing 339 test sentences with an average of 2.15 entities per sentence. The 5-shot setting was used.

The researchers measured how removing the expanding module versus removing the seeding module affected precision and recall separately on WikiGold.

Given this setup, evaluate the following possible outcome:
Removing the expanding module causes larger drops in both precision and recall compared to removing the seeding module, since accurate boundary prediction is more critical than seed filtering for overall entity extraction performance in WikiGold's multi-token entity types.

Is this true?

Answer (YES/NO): NO